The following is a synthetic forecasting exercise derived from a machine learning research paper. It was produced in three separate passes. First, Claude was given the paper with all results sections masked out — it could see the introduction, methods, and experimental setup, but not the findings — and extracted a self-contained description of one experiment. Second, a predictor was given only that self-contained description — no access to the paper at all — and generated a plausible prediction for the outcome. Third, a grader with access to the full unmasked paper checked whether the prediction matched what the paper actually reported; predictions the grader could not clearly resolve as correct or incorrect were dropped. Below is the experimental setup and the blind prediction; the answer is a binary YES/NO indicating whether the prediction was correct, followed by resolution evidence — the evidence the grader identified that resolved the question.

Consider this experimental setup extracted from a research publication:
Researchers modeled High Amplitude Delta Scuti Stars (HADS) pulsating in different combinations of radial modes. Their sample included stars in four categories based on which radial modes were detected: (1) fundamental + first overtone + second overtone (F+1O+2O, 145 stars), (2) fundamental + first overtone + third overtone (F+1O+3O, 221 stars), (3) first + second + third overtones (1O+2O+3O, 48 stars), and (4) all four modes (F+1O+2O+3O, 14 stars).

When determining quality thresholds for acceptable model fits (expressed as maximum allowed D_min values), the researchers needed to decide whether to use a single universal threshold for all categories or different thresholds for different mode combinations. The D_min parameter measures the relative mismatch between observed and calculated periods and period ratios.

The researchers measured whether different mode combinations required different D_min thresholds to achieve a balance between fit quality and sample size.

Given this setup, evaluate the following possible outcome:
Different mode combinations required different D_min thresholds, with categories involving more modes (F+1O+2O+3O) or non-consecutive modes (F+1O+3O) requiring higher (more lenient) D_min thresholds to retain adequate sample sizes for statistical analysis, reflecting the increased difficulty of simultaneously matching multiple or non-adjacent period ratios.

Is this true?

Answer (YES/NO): NO